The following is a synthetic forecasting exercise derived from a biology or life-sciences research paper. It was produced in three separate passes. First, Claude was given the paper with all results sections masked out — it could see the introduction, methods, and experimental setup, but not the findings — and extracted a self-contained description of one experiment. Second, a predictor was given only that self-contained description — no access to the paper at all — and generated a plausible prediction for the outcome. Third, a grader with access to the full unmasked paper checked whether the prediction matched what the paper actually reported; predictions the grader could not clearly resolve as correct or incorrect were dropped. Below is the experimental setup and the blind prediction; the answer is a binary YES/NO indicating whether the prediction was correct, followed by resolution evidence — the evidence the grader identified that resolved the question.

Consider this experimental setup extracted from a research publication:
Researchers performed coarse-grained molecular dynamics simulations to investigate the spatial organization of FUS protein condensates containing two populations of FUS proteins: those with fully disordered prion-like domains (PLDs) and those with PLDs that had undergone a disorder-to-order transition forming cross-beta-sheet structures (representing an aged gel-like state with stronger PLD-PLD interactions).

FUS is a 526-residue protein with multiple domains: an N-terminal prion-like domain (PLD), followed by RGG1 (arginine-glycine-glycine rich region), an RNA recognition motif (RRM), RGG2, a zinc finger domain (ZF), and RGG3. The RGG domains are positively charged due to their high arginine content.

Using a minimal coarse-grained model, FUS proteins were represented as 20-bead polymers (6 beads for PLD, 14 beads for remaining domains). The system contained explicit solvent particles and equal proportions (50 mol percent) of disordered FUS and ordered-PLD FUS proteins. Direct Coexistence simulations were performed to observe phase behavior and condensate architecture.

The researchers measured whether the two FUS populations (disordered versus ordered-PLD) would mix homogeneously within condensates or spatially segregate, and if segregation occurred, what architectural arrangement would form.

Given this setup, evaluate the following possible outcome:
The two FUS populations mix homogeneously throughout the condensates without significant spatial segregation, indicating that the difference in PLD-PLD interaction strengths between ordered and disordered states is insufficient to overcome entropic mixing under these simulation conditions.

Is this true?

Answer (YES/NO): NO